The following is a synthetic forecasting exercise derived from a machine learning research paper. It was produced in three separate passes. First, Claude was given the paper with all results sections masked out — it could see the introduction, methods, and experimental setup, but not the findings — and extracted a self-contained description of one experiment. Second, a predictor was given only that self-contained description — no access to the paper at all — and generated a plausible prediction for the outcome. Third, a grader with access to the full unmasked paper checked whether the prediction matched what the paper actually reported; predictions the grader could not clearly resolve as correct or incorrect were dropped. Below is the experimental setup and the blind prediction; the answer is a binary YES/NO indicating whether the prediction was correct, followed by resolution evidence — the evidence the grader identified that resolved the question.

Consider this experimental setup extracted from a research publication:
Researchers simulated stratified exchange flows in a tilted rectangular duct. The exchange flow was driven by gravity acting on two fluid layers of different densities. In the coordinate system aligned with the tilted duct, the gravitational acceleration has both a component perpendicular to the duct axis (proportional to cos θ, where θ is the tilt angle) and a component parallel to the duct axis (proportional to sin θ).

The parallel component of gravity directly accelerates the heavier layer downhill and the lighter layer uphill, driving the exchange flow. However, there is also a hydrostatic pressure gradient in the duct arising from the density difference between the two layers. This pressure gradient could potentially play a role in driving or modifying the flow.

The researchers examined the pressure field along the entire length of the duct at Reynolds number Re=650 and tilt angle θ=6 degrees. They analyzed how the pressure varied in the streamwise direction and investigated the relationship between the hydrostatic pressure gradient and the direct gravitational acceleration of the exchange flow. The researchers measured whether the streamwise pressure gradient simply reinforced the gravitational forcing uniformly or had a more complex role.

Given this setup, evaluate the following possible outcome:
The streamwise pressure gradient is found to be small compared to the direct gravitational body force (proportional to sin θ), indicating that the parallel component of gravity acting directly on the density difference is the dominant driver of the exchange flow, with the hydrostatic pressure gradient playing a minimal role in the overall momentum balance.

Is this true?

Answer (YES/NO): NO